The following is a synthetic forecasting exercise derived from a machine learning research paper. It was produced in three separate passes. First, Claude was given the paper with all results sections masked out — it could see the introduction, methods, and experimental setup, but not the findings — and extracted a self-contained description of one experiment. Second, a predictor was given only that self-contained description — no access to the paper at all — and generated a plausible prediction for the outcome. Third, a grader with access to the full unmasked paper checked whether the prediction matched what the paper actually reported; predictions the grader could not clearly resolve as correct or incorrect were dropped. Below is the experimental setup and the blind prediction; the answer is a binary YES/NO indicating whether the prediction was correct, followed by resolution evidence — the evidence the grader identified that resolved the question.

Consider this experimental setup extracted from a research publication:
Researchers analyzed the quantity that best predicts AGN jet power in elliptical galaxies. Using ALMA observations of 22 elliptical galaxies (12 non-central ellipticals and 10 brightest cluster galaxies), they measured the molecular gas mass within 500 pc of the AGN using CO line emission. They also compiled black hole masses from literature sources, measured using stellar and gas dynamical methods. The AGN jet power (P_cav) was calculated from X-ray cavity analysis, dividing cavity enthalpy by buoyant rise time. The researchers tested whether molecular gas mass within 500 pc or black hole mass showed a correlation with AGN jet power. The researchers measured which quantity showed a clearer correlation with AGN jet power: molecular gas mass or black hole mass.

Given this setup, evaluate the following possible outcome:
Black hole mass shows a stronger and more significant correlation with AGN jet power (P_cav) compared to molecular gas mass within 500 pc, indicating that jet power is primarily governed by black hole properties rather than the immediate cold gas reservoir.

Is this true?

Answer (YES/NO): NO